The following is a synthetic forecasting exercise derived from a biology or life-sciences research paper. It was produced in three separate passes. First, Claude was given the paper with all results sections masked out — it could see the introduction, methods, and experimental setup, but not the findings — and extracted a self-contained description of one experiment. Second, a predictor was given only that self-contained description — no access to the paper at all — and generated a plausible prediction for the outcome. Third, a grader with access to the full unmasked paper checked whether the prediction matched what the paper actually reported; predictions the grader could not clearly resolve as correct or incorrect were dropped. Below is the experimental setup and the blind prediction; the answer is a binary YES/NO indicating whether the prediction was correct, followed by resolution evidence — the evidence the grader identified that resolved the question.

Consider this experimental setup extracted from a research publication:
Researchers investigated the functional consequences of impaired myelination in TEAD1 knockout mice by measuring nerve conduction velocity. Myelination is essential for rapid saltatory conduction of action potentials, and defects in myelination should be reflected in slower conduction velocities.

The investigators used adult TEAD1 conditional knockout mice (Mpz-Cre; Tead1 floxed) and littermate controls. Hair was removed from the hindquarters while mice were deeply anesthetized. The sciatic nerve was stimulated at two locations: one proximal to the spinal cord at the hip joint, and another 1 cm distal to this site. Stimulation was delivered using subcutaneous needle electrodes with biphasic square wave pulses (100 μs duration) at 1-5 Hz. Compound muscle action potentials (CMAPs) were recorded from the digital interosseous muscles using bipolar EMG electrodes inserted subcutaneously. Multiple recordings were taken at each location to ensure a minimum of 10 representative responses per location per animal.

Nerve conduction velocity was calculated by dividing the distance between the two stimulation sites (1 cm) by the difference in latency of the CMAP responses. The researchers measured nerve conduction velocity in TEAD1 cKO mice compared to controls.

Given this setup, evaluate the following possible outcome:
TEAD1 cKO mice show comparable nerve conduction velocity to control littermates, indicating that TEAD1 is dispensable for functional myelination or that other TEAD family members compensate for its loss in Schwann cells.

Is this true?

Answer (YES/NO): NO